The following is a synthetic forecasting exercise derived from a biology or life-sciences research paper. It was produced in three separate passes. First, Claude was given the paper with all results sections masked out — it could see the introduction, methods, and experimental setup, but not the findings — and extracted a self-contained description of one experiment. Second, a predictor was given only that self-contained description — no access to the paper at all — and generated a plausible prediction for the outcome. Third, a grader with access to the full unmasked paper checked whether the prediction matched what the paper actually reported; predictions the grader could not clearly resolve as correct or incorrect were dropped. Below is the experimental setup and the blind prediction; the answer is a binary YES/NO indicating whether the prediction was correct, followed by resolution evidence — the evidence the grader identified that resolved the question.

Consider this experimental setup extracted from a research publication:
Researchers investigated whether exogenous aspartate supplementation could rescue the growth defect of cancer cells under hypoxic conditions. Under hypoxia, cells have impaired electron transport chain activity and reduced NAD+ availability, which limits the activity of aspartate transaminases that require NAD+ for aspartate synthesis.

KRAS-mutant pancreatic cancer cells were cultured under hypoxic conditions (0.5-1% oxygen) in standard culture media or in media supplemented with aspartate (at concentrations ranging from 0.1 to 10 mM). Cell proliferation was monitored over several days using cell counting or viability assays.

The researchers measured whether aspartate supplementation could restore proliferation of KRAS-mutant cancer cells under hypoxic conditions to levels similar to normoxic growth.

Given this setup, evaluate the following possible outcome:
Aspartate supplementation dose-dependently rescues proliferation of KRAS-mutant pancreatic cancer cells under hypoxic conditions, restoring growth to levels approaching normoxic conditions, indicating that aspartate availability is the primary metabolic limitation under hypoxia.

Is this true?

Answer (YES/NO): NO